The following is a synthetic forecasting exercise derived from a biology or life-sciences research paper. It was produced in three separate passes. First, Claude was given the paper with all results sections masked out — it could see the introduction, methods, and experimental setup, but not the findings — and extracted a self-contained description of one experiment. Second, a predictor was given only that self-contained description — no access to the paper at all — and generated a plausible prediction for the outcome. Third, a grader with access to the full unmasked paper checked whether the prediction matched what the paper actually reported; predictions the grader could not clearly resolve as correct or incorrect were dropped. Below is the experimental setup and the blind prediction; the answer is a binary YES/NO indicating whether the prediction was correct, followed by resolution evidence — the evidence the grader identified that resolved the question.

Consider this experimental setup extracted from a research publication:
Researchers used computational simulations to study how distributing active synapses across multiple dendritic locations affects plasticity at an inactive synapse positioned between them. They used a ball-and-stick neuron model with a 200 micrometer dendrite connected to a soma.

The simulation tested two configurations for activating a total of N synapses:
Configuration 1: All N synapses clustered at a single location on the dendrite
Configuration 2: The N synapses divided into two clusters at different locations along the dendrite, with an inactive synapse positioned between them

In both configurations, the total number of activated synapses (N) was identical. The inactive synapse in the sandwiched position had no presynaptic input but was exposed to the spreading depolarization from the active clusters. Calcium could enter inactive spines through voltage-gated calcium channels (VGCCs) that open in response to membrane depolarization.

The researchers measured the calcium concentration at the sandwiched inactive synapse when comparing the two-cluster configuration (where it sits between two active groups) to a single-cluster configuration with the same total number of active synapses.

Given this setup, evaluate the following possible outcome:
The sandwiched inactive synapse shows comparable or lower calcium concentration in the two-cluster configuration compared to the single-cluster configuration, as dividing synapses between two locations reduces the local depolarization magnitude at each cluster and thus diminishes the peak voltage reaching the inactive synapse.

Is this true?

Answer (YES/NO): NO